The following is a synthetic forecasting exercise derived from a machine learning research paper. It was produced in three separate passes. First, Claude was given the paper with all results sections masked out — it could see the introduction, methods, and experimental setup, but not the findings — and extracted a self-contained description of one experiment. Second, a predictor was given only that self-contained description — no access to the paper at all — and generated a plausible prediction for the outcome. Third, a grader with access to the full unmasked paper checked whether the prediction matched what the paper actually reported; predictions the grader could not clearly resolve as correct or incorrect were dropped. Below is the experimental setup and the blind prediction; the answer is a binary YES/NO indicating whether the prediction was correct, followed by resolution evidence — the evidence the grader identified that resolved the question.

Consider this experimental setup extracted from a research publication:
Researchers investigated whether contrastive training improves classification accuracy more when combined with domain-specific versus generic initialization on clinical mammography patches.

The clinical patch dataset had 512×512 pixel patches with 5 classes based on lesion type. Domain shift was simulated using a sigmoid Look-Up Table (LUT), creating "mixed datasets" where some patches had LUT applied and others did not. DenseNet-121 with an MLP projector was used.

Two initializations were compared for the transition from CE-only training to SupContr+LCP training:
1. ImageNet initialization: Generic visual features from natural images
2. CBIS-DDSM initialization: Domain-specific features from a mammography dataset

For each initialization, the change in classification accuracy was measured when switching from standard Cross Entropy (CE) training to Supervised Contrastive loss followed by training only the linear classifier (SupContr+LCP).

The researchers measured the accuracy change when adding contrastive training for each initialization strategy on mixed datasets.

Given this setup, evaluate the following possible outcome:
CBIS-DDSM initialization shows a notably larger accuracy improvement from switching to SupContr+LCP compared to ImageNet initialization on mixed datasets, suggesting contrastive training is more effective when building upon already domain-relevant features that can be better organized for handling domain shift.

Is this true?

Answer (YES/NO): NO